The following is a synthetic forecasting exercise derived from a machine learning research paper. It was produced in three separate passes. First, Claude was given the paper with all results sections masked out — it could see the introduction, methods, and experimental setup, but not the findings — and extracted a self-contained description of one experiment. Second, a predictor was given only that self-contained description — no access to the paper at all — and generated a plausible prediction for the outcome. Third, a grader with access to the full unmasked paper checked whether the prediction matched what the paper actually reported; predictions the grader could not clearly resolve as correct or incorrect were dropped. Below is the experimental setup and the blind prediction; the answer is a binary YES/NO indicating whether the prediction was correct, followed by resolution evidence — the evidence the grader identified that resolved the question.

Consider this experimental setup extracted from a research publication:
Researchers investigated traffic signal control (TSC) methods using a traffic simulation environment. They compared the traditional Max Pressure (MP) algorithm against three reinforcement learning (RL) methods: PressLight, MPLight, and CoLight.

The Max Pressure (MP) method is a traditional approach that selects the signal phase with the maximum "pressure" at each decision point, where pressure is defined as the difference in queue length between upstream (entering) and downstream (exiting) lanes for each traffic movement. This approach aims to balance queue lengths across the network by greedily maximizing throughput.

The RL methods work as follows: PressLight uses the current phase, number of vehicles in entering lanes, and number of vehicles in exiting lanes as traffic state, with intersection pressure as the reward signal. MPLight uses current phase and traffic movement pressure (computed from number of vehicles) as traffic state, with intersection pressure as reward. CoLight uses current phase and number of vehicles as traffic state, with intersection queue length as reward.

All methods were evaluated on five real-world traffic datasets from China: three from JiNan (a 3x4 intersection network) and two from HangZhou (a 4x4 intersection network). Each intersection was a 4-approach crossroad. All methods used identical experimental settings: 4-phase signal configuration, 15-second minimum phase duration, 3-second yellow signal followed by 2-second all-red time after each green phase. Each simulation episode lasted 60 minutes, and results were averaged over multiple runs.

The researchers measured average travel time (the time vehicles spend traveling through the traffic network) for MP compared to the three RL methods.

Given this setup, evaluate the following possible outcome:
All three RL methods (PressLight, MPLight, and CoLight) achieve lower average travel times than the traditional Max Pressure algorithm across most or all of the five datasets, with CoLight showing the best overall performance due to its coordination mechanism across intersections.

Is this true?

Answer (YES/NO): NO